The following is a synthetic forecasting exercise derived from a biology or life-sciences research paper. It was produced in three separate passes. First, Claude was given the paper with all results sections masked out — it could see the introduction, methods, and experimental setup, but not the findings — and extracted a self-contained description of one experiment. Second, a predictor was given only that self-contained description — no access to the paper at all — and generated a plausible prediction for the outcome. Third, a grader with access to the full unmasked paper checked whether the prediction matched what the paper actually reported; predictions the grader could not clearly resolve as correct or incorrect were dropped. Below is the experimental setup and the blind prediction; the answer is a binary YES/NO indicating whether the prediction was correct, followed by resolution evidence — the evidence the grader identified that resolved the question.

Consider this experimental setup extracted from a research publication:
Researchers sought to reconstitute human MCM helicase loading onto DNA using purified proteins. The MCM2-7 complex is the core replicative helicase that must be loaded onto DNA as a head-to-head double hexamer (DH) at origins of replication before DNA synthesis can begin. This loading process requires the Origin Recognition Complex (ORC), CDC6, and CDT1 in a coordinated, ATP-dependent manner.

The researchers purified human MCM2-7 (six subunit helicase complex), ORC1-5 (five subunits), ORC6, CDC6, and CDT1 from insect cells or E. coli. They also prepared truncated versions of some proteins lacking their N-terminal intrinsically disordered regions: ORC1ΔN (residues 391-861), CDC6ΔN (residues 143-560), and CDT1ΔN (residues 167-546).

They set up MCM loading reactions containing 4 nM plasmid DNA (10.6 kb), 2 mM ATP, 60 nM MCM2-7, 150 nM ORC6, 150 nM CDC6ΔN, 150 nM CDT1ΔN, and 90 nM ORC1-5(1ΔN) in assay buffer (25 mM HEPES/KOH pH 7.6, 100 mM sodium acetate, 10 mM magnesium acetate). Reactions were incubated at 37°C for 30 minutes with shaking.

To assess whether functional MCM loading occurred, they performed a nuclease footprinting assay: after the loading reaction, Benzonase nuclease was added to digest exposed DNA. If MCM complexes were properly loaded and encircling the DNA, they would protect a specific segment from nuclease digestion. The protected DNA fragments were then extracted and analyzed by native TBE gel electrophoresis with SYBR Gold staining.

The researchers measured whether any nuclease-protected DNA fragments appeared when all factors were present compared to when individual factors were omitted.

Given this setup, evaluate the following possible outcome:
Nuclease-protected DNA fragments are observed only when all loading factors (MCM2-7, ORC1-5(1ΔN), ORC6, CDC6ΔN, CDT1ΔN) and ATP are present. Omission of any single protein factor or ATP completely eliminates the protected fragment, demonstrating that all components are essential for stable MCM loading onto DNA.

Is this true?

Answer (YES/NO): NO